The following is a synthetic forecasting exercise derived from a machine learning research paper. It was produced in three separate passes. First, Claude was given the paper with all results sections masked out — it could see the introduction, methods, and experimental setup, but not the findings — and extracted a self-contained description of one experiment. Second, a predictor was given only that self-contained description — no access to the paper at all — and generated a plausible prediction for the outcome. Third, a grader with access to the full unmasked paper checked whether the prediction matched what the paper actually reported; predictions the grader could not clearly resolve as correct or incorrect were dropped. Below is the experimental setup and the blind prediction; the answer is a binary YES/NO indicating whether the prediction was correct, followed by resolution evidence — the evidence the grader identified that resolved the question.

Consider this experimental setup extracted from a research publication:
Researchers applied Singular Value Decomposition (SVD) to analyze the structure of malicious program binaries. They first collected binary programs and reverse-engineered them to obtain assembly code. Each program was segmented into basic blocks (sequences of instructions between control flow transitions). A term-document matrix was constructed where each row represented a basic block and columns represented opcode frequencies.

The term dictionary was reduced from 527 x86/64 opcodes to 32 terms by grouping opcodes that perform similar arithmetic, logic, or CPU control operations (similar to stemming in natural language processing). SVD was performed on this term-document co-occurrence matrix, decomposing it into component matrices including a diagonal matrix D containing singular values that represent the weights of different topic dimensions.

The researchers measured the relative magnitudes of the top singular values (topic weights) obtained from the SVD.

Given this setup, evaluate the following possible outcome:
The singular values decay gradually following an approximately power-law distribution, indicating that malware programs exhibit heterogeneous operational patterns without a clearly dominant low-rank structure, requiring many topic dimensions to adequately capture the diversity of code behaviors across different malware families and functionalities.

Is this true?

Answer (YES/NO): NO